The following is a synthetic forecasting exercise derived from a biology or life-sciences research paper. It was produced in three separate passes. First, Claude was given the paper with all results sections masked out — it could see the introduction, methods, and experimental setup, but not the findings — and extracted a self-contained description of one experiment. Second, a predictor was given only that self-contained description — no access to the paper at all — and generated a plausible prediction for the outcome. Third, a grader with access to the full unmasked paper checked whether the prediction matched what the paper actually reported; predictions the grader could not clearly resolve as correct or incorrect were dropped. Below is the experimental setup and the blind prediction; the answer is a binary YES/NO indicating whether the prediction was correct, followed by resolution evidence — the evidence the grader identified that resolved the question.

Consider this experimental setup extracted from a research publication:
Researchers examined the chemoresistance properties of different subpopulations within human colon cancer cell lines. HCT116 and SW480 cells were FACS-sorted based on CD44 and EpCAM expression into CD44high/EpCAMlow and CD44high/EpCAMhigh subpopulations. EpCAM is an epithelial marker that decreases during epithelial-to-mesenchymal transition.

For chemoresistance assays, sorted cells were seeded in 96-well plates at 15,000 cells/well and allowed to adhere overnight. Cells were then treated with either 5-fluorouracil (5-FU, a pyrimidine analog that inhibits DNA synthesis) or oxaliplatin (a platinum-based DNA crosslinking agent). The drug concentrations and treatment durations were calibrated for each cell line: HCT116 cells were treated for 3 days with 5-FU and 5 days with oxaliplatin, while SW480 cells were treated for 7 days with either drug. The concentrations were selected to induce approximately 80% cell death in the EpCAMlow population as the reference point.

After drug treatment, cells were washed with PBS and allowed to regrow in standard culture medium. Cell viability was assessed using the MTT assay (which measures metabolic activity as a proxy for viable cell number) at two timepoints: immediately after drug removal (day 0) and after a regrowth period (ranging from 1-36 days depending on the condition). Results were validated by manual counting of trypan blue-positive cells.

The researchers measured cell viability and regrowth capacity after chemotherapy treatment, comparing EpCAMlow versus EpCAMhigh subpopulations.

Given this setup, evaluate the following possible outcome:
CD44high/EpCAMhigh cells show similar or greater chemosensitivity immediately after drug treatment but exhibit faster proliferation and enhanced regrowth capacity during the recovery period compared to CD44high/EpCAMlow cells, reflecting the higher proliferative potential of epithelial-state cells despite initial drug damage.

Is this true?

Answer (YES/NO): NO